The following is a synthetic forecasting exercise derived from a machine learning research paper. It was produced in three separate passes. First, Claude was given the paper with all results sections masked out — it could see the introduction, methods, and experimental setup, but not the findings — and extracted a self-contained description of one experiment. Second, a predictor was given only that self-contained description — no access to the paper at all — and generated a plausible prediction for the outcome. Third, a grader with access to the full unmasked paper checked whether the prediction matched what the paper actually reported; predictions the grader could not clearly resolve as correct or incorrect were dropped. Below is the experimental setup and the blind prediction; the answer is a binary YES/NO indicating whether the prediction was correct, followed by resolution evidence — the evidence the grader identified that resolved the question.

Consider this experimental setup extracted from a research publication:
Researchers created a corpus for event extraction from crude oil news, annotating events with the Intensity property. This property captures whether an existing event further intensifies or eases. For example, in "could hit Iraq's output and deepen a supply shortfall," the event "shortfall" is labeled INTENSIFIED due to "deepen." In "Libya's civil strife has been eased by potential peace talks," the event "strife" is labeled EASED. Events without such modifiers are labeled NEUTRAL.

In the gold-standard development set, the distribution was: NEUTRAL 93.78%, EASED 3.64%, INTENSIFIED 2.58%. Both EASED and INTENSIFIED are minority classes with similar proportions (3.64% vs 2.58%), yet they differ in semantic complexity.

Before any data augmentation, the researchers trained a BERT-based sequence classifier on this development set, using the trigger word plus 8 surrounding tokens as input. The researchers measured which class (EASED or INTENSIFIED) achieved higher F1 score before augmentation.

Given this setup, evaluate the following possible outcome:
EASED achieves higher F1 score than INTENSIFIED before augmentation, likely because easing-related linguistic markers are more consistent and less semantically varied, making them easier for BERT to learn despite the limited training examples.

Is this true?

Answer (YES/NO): YES